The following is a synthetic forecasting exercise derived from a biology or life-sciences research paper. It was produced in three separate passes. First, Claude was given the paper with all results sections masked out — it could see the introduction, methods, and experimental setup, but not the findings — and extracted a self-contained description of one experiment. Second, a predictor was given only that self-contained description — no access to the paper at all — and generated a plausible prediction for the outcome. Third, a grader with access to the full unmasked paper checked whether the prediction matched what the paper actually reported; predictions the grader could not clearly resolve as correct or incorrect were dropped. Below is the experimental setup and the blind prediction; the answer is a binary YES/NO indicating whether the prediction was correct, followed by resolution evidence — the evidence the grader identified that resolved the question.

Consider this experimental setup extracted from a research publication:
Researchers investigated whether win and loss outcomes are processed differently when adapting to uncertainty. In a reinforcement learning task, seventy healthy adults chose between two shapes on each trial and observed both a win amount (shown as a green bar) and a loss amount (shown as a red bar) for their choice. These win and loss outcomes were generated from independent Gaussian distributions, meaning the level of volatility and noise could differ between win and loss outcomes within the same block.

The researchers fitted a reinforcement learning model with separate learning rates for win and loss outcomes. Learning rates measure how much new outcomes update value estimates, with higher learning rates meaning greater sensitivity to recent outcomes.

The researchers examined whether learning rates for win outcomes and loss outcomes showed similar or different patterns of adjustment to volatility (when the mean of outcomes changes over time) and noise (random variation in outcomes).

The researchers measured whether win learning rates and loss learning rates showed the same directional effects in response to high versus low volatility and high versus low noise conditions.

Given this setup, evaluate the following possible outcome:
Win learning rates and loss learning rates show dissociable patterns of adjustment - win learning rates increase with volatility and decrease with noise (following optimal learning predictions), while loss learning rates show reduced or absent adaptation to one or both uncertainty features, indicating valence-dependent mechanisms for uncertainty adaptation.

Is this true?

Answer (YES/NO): NO